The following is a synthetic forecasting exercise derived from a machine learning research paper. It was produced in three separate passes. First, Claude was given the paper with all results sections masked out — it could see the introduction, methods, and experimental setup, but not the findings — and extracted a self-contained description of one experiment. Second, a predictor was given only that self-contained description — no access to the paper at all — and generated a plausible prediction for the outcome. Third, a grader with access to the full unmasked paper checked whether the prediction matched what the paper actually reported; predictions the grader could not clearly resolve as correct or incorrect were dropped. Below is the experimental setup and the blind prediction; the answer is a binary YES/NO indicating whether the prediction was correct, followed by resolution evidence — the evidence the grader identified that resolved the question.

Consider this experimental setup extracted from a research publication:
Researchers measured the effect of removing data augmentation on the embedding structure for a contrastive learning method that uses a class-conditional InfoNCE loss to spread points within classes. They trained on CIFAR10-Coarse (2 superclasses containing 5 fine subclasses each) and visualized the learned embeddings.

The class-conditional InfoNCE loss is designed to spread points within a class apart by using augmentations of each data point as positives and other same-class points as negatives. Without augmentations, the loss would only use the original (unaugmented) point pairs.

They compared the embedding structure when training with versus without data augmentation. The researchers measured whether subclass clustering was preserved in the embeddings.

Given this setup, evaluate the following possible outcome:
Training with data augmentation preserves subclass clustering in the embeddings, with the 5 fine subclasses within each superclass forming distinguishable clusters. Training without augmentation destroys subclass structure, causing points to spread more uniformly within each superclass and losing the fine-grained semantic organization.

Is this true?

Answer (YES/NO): NO